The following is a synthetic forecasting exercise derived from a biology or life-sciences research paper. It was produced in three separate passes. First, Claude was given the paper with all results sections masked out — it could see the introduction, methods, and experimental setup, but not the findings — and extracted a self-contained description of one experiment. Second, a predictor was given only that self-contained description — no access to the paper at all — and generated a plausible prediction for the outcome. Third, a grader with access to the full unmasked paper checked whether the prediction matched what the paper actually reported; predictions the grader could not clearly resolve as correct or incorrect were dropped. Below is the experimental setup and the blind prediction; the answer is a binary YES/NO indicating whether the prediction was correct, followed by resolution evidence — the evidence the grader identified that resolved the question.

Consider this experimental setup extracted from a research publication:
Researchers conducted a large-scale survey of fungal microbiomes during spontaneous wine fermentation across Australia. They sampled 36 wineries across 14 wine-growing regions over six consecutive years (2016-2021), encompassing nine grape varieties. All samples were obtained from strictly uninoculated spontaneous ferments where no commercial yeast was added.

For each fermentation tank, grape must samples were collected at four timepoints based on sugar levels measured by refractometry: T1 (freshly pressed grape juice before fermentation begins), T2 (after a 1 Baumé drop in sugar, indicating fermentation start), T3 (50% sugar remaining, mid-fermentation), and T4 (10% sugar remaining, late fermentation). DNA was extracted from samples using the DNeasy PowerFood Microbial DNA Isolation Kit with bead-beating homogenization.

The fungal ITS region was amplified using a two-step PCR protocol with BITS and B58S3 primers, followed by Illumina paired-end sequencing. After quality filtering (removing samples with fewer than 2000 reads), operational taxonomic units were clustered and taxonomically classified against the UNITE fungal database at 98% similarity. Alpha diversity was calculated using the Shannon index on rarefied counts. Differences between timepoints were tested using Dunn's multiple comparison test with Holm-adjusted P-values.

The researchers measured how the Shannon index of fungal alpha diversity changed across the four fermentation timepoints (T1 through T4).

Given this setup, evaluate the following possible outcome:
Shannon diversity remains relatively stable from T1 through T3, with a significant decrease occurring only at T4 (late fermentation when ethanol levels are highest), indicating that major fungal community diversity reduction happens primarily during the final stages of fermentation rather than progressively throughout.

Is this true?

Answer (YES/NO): NO